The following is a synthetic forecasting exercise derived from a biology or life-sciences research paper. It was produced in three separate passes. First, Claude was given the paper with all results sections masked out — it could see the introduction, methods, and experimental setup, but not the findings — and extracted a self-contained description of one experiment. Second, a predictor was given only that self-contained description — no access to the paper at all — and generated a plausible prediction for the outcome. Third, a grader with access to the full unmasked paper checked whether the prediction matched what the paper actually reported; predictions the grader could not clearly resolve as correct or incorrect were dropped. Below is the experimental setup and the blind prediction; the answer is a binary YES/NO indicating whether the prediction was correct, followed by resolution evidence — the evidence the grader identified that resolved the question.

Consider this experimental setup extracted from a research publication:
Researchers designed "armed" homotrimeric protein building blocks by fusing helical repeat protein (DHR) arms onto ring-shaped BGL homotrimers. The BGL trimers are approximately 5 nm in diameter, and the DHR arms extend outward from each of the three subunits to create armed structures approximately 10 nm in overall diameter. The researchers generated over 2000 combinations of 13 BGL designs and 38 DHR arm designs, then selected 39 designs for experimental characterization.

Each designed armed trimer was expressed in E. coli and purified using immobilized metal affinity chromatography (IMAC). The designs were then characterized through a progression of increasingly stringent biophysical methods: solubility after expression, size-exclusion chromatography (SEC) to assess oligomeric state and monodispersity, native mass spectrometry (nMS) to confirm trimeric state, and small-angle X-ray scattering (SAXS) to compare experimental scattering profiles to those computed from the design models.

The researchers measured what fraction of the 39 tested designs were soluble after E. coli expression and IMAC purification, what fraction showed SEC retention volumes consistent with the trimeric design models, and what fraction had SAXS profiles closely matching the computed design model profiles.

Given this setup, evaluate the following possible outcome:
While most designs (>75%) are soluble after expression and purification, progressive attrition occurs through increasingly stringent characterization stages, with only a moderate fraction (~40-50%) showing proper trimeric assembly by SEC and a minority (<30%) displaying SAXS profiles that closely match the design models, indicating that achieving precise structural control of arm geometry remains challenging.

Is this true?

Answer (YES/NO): NO